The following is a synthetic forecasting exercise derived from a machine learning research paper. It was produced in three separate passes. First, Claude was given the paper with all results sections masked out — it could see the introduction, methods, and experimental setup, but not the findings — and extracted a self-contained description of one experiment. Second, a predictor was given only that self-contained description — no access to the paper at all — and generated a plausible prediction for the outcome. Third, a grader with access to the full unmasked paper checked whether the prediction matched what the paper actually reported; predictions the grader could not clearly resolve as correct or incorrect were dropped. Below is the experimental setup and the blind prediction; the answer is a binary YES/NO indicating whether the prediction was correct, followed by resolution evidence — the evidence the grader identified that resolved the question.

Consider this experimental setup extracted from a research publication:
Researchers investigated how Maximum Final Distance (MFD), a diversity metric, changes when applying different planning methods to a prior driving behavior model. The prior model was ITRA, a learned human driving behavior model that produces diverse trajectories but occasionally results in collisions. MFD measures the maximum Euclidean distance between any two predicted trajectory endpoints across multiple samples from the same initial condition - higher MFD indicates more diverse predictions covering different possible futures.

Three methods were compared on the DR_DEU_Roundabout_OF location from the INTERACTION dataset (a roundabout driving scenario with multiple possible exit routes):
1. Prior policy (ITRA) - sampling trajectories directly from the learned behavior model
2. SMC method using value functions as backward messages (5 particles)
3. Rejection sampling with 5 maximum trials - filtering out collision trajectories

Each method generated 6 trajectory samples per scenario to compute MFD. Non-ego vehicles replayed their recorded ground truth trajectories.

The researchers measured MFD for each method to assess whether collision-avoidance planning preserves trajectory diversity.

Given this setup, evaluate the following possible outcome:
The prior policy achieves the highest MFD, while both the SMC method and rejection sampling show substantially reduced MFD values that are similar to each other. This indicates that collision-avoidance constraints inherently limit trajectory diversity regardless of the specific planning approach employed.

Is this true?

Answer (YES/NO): NO